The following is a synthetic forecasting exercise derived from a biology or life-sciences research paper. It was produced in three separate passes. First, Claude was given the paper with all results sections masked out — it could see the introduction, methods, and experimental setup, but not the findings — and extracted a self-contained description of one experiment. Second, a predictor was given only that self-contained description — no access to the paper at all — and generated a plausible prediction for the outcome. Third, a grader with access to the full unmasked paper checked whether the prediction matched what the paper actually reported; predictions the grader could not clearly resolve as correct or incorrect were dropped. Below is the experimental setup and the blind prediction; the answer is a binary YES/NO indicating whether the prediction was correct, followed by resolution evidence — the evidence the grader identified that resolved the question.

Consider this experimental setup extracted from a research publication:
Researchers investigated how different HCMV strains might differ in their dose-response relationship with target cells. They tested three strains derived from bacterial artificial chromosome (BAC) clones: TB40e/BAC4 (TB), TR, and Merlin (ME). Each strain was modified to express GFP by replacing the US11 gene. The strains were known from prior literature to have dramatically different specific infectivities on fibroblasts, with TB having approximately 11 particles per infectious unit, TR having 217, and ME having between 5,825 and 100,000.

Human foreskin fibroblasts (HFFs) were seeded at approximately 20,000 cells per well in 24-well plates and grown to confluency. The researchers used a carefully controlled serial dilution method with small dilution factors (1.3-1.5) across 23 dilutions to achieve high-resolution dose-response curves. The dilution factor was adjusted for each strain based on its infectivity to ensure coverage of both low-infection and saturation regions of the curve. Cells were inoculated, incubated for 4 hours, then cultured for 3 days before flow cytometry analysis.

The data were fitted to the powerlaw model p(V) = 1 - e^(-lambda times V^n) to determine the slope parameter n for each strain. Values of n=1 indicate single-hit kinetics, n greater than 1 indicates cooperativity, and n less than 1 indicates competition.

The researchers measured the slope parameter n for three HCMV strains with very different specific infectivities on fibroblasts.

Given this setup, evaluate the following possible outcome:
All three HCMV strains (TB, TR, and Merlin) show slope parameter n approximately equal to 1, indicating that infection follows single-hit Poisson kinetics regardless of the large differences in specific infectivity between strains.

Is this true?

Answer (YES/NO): NO